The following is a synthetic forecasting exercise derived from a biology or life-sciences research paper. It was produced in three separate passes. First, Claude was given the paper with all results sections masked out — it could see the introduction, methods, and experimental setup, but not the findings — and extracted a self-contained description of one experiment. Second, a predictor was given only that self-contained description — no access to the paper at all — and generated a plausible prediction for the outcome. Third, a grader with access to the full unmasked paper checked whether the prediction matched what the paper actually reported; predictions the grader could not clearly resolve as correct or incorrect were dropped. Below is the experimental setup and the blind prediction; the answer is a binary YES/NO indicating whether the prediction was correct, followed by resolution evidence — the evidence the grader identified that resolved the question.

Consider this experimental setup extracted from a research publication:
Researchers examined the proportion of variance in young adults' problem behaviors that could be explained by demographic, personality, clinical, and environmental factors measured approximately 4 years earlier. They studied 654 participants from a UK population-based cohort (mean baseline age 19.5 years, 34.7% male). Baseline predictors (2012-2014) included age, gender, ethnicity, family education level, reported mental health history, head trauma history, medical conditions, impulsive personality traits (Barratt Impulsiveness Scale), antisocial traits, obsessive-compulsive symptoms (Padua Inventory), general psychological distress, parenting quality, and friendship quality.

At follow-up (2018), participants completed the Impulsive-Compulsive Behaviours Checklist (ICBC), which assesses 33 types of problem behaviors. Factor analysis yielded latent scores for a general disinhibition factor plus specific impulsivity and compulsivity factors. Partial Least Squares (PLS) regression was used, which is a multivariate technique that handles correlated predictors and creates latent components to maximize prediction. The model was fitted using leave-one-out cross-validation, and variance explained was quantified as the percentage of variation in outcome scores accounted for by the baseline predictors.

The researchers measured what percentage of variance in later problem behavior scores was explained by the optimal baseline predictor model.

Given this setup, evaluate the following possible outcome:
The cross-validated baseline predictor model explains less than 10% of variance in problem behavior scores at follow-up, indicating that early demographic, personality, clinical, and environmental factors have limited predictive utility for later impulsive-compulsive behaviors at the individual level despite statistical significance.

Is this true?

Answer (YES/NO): NO